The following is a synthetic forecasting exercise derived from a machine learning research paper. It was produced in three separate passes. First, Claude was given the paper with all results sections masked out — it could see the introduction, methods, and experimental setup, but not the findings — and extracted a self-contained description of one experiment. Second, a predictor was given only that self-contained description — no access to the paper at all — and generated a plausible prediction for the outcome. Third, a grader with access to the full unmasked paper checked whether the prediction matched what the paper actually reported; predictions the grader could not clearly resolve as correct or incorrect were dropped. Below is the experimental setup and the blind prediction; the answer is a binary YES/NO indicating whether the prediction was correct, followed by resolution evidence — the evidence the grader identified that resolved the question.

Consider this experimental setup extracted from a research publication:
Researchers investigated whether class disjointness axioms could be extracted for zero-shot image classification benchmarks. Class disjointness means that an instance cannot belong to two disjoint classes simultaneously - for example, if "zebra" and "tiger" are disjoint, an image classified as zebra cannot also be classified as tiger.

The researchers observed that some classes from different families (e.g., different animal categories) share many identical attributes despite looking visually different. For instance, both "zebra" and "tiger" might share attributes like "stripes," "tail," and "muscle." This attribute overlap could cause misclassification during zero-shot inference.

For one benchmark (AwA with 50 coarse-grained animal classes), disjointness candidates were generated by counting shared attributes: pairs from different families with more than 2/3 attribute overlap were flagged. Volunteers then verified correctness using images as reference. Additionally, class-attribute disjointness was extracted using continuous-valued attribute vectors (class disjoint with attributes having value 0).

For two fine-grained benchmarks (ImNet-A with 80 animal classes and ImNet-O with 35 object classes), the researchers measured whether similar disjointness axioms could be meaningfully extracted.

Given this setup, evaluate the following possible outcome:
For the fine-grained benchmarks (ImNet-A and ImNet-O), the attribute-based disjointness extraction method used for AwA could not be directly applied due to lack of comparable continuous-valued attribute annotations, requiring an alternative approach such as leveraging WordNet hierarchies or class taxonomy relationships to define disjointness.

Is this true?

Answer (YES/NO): NO